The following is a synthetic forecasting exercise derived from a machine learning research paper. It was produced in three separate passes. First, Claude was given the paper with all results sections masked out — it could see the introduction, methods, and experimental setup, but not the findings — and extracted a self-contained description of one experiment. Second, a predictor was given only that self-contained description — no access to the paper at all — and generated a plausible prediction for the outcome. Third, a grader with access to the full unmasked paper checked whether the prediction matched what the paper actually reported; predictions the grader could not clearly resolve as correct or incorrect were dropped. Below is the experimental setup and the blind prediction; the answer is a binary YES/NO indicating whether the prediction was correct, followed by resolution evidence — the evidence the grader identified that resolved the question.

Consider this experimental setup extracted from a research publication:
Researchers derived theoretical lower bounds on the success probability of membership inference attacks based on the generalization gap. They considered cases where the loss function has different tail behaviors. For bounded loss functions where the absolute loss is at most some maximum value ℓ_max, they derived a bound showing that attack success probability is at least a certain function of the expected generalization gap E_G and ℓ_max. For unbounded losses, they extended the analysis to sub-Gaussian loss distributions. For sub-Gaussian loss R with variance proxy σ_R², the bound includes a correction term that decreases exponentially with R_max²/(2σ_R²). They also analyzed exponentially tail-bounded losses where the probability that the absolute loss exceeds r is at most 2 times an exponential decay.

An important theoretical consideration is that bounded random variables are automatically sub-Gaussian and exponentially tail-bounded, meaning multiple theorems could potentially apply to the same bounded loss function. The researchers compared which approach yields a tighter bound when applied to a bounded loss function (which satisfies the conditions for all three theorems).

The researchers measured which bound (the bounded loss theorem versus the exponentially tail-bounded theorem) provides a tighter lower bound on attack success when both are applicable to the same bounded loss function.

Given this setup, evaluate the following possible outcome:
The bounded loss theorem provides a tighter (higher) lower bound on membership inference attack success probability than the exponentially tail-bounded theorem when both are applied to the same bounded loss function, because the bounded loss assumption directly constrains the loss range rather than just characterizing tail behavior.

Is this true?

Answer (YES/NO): YES